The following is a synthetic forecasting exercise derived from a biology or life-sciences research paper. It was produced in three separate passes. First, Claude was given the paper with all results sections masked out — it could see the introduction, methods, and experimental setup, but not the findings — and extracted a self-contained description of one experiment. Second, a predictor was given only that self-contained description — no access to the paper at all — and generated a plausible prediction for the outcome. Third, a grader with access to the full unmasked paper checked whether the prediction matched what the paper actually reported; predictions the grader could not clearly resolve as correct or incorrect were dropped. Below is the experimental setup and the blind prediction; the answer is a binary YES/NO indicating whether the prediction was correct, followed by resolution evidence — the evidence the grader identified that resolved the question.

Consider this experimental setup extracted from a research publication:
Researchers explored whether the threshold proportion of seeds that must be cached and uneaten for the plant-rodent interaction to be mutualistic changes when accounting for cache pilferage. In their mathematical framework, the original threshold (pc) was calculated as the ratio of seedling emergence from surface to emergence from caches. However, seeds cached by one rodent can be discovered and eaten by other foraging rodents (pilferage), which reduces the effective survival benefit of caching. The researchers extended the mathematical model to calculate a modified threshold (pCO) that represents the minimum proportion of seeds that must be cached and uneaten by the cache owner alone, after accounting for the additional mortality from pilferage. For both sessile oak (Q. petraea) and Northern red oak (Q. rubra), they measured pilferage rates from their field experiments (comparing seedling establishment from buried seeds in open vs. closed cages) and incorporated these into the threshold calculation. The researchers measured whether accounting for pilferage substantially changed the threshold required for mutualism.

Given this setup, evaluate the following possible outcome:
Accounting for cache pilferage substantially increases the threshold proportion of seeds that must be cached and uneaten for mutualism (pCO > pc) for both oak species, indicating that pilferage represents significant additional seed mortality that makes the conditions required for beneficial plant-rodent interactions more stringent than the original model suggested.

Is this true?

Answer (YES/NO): NO